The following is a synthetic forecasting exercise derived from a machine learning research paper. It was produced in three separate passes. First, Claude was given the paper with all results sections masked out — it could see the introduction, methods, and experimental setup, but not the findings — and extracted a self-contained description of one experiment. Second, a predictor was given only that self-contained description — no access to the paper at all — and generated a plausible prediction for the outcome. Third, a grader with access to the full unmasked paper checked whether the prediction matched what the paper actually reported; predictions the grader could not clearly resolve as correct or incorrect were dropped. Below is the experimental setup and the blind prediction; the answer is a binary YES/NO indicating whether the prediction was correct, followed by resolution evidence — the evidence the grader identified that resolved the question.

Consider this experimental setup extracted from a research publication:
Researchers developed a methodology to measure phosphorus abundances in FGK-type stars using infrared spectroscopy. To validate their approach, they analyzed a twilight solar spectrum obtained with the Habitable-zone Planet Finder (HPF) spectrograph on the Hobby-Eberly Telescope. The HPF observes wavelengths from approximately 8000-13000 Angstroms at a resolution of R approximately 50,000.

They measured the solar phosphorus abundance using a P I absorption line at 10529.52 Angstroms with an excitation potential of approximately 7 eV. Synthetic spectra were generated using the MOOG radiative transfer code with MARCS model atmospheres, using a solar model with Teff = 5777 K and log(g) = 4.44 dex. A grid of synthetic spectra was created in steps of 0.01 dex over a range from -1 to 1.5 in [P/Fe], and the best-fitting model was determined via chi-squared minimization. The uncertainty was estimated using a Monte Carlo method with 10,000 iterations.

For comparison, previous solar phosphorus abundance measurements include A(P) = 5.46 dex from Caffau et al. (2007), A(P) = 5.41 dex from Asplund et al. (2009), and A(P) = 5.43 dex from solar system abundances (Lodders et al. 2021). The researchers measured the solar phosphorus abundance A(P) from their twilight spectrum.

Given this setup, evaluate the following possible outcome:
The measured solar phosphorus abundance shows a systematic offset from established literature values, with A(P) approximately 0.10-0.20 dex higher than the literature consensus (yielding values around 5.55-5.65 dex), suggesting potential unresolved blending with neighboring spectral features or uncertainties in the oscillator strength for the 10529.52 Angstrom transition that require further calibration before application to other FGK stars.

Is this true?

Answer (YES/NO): NO